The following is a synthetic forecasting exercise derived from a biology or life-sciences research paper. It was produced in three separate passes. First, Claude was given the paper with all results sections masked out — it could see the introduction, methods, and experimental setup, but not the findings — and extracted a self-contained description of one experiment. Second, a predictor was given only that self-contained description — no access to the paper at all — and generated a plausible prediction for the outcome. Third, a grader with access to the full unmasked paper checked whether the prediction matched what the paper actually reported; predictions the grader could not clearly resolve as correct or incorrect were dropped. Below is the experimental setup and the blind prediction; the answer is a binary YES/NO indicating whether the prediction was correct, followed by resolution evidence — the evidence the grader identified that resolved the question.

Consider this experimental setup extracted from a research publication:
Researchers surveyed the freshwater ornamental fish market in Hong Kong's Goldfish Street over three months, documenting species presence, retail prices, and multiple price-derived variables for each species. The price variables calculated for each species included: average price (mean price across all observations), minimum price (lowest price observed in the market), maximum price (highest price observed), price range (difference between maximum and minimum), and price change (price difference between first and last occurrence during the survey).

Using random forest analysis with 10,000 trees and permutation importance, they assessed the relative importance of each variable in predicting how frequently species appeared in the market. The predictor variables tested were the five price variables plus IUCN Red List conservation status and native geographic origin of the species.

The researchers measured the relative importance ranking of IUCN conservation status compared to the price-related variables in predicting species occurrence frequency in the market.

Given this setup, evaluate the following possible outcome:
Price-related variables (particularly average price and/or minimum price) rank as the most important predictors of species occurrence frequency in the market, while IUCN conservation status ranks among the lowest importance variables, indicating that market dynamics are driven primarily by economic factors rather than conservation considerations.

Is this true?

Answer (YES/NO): YES